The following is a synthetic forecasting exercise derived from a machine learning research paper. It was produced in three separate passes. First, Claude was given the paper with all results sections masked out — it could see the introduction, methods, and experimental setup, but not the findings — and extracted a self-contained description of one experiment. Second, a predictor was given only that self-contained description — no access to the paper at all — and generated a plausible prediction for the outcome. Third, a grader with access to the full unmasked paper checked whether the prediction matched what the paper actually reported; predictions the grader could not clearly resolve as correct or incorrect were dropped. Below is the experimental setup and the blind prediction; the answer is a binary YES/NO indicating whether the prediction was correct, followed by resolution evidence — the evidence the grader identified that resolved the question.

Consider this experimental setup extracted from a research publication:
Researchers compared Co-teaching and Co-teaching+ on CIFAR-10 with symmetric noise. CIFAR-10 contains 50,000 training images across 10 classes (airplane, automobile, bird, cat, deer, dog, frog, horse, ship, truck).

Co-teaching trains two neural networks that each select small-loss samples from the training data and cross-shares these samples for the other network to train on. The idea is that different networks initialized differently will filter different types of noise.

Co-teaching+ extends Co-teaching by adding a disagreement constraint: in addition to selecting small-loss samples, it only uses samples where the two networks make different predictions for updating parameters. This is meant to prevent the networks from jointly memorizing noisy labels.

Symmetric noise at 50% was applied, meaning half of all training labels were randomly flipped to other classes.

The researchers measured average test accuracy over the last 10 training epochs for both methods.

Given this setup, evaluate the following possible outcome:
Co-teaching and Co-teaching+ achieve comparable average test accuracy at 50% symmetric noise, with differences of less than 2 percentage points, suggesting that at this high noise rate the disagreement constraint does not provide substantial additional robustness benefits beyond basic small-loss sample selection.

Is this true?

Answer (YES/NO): NO